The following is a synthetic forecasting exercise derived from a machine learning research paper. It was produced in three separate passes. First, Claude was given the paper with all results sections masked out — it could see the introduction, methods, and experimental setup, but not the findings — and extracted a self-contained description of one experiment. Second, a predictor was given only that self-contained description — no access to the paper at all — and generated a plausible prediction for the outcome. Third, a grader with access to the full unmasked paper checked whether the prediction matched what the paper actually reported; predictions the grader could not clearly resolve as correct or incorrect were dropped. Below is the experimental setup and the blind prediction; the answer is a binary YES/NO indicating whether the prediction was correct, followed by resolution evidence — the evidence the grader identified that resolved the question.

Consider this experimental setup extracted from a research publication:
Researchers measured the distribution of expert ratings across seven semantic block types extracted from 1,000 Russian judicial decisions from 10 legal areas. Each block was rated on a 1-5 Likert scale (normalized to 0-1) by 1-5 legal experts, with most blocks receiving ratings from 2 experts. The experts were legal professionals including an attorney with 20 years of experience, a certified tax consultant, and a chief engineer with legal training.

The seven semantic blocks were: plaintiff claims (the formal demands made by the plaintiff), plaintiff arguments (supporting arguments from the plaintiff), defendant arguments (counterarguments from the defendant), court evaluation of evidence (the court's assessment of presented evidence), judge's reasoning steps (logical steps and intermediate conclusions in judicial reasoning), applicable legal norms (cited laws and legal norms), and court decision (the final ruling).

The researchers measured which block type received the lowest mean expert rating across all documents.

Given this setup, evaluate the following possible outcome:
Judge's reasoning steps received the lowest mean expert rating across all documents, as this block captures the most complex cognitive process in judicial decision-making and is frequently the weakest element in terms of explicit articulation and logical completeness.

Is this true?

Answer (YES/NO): NO